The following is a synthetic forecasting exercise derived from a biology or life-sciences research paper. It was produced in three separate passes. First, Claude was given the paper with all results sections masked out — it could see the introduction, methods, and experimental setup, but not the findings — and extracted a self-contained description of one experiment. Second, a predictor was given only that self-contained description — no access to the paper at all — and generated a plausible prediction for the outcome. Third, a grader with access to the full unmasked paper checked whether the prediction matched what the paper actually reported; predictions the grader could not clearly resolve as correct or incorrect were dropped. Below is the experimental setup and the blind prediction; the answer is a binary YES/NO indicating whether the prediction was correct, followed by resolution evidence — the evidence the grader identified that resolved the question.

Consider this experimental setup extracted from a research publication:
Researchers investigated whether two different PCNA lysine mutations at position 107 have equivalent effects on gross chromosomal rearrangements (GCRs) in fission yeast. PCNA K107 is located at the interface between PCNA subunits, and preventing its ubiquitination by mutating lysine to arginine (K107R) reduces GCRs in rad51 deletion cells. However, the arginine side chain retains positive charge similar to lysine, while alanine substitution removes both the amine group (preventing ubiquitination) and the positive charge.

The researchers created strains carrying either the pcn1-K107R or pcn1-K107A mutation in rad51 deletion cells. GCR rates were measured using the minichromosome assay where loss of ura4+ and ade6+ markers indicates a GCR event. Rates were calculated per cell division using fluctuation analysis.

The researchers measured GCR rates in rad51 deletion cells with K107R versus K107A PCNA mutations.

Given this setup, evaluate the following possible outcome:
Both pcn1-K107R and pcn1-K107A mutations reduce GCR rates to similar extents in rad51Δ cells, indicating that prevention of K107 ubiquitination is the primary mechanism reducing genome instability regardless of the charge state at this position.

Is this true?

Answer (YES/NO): YES